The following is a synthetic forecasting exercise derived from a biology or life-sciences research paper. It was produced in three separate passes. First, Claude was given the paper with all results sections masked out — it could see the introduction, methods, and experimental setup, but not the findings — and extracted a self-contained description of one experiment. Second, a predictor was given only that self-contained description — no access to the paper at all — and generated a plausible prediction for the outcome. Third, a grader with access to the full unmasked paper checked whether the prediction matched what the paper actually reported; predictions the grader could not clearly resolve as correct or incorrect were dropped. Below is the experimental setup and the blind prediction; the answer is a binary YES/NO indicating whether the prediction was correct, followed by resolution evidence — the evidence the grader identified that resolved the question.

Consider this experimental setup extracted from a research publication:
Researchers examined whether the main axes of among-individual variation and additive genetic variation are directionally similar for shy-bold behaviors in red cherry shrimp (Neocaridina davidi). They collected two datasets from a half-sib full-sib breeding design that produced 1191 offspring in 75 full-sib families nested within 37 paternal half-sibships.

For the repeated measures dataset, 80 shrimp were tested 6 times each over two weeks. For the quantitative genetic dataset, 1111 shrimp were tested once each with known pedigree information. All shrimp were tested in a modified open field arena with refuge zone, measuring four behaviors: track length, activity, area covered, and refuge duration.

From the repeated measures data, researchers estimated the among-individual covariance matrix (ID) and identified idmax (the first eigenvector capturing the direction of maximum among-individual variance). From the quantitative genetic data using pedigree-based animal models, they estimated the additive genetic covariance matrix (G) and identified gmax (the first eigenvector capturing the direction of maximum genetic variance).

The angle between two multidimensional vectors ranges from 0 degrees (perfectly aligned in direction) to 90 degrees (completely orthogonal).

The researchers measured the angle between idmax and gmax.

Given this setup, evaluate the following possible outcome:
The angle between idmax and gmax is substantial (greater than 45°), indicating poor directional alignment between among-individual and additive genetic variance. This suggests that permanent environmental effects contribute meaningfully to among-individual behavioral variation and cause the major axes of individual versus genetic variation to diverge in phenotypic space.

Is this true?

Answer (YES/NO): NO